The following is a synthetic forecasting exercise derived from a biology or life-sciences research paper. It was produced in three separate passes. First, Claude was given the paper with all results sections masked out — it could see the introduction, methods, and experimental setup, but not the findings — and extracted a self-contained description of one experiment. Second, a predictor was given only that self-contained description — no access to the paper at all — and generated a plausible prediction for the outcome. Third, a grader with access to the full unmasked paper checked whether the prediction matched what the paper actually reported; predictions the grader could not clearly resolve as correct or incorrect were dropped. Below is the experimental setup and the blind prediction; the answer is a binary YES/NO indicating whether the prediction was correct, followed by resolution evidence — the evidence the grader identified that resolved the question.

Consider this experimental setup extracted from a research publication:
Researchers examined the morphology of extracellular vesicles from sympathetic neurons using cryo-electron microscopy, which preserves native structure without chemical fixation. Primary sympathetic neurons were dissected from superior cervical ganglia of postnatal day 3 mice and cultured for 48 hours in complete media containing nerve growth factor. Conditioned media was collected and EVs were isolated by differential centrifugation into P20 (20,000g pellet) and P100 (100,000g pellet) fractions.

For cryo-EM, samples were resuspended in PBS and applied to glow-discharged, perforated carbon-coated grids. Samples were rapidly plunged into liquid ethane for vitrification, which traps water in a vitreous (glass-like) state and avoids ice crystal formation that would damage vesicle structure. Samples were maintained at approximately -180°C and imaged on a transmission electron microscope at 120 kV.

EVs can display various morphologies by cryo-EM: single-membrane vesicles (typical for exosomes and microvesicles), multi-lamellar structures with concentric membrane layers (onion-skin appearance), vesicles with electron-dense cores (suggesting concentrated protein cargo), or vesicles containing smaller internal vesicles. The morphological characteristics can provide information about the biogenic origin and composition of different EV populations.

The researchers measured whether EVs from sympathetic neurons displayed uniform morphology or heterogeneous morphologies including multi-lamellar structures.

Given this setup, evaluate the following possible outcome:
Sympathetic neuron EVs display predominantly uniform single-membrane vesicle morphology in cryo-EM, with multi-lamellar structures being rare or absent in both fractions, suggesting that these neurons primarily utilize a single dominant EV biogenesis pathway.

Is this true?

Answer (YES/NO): NO